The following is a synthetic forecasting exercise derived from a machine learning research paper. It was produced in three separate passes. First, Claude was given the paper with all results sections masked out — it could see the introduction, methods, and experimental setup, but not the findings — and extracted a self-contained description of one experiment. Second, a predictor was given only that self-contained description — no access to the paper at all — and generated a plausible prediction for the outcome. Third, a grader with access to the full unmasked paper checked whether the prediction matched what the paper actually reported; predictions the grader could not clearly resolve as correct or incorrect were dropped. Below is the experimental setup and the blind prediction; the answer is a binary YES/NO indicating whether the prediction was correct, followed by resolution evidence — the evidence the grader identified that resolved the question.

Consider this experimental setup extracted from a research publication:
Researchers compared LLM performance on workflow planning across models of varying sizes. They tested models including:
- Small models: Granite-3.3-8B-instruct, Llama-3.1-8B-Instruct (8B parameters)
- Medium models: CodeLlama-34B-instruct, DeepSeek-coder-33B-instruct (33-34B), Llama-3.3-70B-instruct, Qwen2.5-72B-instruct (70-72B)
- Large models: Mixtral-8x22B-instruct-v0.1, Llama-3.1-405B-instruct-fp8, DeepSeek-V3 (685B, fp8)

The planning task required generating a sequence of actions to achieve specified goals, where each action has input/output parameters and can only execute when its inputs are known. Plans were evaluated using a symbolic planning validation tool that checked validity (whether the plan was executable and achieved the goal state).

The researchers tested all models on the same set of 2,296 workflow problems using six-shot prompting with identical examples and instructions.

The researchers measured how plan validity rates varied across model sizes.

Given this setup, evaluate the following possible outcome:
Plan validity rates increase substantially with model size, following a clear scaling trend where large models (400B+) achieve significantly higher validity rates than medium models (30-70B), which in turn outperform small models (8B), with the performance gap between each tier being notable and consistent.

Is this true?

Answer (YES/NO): NO